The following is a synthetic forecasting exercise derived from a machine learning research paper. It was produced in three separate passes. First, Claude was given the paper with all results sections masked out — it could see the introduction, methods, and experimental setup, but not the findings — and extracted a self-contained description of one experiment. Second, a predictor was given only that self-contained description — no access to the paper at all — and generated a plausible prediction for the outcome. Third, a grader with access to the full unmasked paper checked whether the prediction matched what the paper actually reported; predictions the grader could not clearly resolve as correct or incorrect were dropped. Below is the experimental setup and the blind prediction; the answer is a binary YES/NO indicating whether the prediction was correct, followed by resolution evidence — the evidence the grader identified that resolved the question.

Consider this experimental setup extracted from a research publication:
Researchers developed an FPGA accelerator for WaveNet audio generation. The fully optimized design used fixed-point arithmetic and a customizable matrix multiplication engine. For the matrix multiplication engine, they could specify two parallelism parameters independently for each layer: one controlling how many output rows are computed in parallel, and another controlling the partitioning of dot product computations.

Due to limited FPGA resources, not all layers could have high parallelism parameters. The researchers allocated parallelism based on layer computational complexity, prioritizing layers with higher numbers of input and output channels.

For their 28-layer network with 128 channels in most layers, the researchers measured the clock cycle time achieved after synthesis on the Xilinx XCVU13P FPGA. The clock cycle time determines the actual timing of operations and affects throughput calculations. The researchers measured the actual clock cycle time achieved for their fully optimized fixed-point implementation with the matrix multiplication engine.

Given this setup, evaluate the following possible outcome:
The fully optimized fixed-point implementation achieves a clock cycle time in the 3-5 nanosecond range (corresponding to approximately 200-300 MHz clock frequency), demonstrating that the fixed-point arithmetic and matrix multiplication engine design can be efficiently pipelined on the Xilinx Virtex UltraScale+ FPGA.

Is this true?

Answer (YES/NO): NO